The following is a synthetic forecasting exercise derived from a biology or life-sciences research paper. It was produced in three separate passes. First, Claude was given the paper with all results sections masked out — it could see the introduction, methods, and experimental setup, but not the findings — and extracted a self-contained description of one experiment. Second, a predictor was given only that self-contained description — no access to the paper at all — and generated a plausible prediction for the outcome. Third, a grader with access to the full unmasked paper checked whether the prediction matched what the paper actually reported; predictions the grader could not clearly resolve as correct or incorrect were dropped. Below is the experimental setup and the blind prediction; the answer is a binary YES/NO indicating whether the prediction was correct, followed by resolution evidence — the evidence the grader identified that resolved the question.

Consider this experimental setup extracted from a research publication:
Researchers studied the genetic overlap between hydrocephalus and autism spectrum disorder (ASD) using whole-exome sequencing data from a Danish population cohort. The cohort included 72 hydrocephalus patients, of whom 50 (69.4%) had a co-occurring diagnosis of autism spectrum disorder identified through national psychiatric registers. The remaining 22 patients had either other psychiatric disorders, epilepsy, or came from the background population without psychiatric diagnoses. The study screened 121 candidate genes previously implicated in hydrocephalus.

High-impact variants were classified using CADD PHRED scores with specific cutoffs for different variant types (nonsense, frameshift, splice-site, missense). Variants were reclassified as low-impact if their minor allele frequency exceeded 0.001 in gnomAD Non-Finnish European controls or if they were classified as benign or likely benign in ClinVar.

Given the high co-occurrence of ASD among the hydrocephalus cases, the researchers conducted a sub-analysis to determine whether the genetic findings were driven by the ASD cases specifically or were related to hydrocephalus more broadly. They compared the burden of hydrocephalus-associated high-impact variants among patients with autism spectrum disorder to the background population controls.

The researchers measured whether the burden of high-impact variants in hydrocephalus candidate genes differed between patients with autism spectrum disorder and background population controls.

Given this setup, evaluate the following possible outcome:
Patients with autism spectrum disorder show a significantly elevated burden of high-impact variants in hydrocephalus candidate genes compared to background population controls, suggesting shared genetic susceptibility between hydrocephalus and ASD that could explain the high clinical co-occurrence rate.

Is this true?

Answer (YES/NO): NO